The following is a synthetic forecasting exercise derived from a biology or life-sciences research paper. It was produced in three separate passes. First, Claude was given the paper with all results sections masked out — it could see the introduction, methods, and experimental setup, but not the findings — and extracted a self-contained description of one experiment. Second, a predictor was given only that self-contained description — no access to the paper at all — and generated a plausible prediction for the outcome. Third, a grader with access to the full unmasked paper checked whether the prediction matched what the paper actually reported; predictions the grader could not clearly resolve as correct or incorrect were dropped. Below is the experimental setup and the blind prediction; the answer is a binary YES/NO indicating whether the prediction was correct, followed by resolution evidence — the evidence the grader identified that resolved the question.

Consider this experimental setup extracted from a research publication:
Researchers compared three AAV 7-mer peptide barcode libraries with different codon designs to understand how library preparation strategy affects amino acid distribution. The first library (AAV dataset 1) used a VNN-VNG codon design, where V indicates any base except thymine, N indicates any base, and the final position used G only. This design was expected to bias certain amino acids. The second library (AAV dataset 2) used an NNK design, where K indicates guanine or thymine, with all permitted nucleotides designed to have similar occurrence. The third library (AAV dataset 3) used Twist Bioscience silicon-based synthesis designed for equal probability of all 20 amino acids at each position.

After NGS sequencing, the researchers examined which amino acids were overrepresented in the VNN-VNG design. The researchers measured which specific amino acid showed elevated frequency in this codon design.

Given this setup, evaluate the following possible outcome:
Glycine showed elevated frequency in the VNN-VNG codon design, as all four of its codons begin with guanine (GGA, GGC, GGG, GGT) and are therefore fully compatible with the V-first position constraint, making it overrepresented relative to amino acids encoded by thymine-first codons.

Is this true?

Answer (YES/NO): NO